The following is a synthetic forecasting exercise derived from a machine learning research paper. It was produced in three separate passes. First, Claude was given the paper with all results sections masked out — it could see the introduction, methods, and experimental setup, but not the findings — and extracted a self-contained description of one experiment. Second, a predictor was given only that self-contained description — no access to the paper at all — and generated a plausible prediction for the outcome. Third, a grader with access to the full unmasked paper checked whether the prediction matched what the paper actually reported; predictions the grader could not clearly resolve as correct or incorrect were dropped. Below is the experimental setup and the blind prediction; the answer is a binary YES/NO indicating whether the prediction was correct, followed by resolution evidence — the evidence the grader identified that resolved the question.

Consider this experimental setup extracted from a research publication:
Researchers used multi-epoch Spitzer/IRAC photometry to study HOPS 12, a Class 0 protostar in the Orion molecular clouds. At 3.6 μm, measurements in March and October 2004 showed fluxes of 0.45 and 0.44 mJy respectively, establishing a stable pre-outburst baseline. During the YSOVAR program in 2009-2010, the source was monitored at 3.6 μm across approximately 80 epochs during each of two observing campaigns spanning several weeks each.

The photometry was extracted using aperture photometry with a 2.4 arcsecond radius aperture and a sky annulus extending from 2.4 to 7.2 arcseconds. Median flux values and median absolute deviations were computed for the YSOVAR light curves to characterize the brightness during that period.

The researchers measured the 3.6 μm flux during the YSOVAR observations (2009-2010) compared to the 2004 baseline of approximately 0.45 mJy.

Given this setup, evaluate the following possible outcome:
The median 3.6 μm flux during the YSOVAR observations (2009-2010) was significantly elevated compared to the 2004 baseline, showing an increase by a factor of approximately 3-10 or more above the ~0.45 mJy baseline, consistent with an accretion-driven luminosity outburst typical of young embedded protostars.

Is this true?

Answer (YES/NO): YES